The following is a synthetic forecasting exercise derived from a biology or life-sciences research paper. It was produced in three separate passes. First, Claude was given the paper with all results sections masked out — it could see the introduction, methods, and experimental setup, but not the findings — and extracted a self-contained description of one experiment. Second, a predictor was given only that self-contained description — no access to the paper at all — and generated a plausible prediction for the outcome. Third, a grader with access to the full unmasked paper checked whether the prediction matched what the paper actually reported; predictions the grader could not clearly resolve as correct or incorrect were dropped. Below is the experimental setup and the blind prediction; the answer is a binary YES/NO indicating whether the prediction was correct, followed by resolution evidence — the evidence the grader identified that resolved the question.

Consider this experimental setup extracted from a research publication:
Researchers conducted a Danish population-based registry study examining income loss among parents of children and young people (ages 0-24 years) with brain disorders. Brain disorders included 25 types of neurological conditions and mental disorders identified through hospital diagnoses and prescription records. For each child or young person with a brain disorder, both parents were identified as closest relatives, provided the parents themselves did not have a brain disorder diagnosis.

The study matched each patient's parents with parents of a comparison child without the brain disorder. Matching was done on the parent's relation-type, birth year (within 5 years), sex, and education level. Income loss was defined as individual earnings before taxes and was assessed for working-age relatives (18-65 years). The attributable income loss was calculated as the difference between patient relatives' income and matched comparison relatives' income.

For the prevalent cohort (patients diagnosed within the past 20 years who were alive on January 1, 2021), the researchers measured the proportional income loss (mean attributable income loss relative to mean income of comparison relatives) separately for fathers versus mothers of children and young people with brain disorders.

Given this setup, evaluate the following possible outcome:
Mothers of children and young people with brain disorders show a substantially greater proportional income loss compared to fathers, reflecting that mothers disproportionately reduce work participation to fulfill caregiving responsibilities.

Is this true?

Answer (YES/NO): NO